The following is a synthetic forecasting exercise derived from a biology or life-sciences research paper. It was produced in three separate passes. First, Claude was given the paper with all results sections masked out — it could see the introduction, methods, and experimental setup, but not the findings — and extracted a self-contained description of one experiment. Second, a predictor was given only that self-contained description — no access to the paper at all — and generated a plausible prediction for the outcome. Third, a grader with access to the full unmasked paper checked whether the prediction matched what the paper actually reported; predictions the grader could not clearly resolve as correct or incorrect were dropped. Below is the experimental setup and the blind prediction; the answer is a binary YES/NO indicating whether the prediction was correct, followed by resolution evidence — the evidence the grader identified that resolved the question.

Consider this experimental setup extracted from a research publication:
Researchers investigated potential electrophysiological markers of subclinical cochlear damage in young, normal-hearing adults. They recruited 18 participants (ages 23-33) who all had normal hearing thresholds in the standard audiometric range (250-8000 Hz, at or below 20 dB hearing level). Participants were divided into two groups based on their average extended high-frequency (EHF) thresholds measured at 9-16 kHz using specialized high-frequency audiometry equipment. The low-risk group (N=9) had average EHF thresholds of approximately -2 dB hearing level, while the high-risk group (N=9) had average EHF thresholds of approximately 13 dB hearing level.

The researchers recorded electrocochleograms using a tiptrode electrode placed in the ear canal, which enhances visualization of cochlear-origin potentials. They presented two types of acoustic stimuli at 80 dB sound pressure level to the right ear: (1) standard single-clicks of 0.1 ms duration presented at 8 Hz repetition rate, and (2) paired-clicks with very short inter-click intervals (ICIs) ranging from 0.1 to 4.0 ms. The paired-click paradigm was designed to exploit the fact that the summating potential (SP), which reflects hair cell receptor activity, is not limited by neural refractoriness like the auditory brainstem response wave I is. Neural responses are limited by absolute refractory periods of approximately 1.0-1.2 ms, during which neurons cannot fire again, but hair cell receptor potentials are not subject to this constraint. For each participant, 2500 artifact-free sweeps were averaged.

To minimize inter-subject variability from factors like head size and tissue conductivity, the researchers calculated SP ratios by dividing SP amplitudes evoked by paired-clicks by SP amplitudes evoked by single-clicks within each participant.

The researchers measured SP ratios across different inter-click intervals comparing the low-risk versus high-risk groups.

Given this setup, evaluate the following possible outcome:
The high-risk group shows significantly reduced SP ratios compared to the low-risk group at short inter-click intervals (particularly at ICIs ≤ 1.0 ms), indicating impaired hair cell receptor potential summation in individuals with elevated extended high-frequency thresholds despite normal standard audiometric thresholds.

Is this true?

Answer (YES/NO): NO